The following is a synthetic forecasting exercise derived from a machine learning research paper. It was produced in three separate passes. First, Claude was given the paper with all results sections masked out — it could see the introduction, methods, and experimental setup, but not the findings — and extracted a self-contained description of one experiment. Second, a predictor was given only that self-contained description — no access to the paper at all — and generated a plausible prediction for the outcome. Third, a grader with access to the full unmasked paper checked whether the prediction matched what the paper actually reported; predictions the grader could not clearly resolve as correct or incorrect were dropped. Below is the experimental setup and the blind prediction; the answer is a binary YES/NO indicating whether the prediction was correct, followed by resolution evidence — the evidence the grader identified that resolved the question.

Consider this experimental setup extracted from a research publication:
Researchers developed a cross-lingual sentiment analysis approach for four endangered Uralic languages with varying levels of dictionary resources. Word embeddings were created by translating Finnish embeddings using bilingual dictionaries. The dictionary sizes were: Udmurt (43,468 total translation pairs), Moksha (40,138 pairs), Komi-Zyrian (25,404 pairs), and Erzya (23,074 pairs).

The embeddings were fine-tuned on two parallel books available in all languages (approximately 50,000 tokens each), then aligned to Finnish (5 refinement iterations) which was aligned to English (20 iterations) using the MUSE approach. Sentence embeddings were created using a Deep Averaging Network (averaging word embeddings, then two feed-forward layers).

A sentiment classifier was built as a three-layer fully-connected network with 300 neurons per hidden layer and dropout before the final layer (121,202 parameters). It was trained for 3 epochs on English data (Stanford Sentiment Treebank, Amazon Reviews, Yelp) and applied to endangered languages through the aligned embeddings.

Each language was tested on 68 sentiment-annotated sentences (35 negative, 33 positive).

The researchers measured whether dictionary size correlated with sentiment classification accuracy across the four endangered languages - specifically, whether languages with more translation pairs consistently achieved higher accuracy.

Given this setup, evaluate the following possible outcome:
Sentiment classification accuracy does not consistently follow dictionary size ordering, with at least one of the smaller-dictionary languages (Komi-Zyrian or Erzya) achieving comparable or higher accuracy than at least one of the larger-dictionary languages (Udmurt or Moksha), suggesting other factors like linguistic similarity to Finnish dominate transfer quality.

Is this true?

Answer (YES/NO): YES